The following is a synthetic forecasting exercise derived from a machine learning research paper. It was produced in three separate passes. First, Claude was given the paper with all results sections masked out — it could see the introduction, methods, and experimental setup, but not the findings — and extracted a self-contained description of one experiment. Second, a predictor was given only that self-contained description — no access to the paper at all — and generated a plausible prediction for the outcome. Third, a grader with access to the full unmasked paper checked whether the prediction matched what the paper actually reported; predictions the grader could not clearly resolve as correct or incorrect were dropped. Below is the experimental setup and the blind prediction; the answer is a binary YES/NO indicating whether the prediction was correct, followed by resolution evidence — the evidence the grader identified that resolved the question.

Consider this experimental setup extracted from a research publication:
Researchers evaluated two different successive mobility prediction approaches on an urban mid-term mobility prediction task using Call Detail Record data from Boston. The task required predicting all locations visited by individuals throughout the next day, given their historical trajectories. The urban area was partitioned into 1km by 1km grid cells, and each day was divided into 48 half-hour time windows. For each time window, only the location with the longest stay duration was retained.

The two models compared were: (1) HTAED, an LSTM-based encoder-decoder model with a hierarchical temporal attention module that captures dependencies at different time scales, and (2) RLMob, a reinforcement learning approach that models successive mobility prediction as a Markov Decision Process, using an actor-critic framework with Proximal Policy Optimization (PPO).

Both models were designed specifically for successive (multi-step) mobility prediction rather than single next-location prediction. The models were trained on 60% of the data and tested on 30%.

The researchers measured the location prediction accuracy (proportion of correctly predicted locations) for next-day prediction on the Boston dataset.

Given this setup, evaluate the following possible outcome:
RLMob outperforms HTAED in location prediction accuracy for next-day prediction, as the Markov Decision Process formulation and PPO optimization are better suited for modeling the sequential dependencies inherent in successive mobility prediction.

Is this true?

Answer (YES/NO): NO